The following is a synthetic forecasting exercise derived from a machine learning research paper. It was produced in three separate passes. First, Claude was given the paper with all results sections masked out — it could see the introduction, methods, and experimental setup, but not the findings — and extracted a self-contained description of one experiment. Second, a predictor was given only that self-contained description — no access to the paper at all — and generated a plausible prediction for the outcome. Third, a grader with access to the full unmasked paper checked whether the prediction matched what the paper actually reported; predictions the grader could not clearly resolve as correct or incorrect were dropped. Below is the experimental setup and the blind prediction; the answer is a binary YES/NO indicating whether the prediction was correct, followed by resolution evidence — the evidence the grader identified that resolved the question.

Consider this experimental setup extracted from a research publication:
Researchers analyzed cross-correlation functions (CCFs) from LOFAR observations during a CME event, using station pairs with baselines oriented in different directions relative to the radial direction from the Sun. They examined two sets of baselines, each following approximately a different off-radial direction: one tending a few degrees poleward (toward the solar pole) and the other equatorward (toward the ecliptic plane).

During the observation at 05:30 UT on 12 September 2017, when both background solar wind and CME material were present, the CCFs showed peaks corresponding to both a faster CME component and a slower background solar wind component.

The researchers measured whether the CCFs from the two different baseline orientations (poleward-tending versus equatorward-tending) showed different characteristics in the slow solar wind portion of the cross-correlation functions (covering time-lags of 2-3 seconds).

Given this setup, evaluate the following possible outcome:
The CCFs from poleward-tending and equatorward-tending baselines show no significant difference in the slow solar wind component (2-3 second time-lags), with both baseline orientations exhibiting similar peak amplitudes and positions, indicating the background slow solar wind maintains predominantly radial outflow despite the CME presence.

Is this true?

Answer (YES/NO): NO